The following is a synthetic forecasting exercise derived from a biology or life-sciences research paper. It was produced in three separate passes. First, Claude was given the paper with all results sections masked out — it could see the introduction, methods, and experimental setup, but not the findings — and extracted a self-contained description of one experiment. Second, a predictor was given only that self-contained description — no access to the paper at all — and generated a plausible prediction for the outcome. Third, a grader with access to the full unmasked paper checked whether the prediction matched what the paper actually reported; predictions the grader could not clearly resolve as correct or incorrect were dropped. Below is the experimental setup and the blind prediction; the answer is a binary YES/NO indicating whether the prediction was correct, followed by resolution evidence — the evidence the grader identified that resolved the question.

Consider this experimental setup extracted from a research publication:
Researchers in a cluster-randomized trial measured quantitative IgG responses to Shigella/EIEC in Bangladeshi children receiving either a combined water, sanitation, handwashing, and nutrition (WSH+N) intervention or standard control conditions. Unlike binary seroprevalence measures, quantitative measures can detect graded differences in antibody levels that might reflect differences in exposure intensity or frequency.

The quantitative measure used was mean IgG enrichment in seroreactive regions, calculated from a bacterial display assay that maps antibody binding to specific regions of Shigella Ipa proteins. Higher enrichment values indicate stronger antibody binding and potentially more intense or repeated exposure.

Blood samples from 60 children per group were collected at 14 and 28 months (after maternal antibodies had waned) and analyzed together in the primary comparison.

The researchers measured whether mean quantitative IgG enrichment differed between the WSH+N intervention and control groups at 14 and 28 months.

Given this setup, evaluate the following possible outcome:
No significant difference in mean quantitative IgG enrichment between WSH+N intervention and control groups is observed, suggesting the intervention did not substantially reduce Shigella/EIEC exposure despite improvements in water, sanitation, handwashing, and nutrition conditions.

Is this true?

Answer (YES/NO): YES